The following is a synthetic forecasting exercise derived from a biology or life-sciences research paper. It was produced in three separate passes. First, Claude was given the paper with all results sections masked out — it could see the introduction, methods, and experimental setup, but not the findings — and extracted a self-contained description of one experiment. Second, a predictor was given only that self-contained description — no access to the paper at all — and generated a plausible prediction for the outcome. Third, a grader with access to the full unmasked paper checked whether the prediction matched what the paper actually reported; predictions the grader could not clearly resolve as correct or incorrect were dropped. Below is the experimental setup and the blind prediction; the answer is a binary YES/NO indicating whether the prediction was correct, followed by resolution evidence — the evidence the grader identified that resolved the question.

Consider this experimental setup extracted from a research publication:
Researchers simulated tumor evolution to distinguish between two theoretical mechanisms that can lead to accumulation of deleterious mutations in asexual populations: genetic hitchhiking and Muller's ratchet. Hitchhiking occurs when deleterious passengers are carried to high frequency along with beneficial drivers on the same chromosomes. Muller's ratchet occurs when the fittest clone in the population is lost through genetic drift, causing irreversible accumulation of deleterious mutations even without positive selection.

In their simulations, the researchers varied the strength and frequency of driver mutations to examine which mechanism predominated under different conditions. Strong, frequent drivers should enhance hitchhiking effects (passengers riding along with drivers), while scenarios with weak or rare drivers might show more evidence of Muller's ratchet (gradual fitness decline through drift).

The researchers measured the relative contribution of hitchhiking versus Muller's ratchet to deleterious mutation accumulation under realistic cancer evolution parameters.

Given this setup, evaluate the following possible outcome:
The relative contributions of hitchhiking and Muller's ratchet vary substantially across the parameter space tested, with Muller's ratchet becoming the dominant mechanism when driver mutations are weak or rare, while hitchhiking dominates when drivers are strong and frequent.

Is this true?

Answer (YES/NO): NO